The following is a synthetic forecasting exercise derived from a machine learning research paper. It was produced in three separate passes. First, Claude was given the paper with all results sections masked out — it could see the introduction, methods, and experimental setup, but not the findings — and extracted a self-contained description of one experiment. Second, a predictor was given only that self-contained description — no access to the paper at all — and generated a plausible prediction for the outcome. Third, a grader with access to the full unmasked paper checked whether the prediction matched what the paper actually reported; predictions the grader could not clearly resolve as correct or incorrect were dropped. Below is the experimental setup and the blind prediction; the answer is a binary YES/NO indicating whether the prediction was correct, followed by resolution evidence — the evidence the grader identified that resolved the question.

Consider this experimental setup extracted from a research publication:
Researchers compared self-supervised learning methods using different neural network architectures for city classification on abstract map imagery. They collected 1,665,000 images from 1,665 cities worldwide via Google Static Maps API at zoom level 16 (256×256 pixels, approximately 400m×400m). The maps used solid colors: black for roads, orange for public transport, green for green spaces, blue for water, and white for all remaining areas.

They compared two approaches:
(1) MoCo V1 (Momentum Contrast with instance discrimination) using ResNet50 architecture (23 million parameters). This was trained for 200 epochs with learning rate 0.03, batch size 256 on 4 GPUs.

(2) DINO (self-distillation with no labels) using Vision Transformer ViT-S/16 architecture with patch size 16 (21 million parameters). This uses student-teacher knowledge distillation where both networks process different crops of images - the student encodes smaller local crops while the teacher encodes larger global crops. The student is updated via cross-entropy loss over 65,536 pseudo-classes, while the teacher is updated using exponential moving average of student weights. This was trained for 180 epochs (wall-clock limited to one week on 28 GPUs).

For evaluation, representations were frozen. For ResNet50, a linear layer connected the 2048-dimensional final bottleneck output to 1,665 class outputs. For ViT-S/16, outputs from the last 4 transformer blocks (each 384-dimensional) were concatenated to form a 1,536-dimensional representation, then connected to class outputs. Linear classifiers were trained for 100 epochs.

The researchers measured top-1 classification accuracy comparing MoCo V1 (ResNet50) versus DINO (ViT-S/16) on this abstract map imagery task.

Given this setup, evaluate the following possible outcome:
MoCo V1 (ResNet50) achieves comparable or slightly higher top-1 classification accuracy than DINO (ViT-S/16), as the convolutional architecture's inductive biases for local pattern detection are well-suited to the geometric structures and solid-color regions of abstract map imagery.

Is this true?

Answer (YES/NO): NO